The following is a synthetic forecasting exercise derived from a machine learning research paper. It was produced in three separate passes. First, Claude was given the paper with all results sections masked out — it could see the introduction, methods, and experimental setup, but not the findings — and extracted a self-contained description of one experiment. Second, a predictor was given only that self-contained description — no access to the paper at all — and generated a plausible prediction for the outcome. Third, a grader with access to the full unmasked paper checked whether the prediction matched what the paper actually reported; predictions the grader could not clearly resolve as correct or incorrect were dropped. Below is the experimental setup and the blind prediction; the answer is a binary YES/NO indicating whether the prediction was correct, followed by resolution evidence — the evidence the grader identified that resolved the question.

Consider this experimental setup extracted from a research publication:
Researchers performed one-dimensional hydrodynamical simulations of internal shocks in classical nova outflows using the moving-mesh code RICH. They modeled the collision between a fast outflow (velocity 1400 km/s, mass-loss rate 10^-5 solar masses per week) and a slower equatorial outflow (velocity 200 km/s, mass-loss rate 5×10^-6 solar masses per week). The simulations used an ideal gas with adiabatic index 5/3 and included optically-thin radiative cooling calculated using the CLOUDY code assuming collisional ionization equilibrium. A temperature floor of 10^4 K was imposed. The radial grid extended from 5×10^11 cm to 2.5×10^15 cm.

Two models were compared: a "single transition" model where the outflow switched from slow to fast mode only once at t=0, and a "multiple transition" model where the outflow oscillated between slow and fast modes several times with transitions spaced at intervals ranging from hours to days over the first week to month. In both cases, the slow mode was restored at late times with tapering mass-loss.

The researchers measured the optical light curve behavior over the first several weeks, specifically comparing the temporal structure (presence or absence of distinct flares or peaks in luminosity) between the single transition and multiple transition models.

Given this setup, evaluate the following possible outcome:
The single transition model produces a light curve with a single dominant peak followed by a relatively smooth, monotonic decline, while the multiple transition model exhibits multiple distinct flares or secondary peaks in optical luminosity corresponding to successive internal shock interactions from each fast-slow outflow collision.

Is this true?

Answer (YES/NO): YES